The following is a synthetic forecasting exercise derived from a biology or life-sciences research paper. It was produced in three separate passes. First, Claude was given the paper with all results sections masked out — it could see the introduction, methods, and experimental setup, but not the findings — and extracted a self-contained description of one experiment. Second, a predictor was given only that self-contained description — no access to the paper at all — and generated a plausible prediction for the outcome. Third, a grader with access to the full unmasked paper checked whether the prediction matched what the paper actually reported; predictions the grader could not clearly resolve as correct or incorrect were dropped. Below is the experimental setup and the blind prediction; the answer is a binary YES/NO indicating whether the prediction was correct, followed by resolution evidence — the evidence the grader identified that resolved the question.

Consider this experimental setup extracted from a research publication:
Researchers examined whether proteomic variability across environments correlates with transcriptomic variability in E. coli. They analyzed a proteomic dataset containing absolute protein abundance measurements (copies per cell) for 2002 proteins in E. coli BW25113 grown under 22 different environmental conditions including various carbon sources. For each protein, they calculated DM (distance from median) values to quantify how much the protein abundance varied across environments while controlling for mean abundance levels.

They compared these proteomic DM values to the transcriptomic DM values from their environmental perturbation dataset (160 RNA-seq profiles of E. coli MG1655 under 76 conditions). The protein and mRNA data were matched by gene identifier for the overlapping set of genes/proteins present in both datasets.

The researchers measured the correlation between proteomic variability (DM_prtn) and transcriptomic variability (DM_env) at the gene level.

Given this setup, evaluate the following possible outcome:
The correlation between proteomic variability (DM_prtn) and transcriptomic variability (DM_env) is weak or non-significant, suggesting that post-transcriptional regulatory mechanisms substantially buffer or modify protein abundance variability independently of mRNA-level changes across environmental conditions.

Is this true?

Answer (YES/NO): NO